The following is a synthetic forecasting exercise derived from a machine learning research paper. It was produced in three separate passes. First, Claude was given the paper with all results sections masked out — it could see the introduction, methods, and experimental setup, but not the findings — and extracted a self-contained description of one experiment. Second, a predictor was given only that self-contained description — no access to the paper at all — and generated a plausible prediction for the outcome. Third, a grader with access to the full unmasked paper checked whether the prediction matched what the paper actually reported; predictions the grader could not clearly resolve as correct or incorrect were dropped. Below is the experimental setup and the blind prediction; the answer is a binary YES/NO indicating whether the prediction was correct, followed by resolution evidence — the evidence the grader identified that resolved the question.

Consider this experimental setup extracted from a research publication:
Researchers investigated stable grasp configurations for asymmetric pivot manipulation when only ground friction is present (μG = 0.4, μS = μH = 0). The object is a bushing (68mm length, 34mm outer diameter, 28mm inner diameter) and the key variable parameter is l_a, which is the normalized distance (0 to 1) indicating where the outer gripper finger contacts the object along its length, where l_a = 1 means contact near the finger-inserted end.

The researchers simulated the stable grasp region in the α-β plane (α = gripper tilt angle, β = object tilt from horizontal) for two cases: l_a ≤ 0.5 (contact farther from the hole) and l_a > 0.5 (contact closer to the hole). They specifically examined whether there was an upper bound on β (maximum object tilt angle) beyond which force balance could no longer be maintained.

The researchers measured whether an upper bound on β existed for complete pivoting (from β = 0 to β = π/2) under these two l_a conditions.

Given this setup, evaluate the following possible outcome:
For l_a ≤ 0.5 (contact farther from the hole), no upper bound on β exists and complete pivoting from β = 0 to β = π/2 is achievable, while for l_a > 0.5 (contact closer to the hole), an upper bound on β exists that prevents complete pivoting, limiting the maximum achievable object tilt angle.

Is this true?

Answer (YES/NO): YES